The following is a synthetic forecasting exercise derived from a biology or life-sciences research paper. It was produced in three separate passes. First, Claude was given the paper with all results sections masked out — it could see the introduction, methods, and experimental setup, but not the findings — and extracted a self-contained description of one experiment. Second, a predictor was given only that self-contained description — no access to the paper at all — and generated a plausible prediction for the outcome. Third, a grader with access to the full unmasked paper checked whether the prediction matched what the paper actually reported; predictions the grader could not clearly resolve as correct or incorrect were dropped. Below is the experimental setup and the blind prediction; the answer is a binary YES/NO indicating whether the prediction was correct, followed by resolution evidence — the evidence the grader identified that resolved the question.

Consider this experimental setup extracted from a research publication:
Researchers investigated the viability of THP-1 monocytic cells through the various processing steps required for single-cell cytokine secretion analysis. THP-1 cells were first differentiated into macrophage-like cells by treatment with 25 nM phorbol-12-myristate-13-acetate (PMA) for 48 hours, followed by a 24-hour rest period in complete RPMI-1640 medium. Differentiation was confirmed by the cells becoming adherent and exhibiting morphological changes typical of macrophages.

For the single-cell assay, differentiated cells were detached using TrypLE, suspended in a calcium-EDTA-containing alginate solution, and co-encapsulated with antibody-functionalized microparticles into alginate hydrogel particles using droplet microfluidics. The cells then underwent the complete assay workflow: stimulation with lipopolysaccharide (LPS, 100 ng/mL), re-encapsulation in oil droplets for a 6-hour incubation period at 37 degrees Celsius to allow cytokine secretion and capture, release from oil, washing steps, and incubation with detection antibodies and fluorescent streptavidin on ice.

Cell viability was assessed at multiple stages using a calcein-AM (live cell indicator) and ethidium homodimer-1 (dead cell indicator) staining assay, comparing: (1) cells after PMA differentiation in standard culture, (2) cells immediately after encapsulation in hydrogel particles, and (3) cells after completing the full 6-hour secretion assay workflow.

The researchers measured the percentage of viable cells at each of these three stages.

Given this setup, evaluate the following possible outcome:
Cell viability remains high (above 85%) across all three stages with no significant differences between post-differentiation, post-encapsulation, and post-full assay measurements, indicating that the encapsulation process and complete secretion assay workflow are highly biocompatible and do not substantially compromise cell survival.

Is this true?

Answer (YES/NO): NO